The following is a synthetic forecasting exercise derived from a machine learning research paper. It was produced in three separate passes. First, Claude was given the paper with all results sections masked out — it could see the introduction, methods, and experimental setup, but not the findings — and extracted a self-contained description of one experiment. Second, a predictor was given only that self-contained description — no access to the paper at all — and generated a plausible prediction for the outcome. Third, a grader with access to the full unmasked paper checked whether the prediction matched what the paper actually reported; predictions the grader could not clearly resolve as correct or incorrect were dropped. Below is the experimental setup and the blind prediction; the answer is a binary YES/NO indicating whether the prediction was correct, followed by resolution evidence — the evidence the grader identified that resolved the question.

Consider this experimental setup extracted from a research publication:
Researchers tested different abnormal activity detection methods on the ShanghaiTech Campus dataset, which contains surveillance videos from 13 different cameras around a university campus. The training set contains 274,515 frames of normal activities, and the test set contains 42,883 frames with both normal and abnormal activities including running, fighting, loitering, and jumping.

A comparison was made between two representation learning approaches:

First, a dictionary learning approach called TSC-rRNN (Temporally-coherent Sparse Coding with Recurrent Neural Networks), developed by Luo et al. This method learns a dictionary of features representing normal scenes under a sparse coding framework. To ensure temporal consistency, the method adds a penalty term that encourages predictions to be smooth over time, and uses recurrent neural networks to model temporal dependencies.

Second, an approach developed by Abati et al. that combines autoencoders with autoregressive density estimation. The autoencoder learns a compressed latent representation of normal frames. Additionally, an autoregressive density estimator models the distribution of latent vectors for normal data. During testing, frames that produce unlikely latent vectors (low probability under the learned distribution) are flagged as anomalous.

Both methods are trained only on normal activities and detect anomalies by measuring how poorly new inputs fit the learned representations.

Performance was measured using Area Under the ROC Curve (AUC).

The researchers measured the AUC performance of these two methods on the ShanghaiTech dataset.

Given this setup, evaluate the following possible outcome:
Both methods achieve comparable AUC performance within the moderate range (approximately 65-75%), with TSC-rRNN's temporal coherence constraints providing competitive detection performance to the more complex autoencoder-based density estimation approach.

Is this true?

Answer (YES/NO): NO